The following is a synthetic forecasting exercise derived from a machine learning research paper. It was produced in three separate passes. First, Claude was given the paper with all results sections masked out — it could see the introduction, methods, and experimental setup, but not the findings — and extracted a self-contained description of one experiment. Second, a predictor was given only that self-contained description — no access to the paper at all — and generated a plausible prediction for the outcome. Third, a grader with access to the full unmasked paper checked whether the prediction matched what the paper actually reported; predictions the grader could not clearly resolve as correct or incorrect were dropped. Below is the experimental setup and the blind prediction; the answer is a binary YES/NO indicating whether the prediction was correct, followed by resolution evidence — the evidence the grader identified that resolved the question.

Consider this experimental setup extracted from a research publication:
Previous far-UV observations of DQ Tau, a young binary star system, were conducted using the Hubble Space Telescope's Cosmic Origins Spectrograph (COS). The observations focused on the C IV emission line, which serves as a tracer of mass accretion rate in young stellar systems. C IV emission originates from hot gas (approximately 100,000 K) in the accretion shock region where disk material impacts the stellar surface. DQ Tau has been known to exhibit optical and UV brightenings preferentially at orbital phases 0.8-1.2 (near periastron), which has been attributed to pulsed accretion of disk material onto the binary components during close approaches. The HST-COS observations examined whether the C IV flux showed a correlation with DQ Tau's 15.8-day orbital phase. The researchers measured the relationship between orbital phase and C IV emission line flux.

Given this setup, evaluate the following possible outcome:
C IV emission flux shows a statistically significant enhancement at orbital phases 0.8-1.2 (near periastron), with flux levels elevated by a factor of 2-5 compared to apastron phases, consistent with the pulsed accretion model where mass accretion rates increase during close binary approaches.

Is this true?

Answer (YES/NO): NO